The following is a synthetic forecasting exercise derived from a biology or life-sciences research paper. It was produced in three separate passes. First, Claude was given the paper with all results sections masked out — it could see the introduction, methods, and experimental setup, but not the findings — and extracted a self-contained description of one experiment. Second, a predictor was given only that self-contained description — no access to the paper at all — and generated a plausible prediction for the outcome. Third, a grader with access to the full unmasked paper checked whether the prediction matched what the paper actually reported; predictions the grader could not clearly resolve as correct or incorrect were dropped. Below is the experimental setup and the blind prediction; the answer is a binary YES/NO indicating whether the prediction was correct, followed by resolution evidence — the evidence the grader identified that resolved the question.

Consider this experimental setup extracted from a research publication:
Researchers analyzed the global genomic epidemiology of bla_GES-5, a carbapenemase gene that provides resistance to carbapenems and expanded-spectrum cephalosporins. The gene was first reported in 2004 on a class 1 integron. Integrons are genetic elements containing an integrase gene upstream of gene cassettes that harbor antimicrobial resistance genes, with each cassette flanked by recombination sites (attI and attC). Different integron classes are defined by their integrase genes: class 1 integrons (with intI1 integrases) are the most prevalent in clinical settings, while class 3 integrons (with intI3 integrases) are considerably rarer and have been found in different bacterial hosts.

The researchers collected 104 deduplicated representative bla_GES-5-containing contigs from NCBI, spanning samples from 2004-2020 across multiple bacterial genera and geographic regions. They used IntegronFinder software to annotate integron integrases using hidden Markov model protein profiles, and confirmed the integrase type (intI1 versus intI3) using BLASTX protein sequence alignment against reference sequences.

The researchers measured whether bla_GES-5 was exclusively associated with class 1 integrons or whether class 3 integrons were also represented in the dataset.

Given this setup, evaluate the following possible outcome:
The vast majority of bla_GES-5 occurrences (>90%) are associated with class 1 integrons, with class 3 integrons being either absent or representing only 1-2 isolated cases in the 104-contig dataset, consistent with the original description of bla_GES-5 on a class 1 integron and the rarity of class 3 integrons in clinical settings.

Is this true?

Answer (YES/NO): NO